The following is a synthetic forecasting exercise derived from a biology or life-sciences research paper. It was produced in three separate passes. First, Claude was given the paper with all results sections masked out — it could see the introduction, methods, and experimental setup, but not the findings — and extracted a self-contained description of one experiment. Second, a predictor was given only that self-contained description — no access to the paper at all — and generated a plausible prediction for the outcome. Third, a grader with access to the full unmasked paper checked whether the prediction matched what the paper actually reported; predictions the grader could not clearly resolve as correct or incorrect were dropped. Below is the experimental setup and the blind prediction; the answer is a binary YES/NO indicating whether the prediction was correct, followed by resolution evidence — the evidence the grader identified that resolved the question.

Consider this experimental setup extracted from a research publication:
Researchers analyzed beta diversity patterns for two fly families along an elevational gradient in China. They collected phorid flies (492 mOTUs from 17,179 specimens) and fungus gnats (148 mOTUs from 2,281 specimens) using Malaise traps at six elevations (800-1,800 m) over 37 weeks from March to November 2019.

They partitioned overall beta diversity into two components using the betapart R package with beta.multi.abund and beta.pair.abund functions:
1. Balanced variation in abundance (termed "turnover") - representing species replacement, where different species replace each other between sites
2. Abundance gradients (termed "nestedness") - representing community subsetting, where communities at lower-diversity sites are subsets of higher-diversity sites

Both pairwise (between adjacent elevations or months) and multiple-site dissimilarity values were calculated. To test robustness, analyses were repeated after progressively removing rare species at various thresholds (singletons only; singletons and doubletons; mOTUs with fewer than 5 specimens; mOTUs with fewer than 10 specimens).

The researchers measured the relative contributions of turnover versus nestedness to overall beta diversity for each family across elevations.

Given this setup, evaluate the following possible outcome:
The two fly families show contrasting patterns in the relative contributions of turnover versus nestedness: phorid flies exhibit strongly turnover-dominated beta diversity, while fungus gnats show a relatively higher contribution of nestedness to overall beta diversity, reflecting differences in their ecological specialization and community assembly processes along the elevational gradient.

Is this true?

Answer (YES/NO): NO